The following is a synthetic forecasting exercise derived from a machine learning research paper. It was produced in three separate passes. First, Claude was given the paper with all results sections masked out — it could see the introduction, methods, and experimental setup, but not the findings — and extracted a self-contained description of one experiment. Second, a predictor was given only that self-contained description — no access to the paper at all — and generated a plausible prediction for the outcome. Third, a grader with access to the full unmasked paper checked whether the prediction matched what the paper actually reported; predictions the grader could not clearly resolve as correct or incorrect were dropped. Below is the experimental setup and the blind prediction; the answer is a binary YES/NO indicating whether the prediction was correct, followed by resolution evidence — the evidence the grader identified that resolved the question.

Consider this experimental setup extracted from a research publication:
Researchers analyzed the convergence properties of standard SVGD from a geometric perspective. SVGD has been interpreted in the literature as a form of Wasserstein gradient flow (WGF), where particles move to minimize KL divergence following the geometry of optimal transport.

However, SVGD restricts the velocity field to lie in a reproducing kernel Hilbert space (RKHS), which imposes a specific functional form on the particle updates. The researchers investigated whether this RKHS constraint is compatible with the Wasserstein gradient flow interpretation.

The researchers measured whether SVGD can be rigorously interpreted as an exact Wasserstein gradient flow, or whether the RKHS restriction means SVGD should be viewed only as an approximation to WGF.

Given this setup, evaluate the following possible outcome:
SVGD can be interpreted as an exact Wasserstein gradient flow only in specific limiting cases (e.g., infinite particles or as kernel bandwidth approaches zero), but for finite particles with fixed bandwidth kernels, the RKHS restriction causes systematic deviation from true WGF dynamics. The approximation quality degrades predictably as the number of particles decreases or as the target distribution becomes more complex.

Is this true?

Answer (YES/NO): NO